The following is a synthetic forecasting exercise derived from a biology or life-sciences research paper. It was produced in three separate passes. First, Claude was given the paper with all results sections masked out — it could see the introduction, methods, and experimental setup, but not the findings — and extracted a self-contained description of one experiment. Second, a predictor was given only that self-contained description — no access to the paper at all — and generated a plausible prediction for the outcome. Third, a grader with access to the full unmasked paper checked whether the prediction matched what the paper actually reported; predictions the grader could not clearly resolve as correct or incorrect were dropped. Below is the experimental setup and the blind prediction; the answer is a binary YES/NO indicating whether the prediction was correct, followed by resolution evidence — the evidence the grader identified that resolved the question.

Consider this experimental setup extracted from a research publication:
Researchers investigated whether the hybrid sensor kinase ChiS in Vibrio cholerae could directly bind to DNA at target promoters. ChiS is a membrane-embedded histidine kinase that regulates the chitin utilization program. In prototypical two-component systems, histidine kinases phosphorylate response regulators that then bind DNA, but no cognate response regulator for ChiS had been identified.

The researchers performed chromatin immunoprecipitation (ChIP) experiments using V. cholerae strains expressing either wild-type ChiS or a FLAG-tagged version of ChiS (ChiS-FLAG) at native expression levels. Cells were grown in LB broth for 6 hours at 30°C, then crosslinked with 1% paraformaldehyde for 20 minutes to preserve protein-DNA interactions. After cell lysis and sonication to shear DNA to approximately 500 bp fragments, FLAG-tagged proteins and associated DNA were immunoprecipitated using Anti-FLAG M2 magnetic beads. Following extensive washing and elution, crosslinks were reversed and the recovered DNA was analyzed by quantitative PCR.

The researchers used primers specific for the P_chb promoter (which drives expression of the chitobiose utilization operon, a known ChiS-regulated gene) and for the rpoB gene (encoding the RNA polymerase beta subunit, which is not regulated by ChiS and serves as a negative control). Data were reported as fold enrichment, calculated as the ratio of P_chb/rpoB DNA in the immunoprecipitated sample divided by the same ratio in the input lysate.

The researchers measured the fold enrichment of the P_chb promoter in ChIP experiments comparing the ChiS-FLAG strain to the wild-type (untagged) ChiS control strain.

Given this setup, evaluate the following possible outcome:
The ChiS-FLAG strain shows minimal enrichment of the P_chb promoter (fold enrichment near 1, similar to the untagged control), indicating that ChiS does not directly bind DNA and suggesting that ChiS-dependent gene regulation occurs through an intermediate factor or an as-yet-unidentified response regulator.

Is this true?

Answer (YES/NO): NO